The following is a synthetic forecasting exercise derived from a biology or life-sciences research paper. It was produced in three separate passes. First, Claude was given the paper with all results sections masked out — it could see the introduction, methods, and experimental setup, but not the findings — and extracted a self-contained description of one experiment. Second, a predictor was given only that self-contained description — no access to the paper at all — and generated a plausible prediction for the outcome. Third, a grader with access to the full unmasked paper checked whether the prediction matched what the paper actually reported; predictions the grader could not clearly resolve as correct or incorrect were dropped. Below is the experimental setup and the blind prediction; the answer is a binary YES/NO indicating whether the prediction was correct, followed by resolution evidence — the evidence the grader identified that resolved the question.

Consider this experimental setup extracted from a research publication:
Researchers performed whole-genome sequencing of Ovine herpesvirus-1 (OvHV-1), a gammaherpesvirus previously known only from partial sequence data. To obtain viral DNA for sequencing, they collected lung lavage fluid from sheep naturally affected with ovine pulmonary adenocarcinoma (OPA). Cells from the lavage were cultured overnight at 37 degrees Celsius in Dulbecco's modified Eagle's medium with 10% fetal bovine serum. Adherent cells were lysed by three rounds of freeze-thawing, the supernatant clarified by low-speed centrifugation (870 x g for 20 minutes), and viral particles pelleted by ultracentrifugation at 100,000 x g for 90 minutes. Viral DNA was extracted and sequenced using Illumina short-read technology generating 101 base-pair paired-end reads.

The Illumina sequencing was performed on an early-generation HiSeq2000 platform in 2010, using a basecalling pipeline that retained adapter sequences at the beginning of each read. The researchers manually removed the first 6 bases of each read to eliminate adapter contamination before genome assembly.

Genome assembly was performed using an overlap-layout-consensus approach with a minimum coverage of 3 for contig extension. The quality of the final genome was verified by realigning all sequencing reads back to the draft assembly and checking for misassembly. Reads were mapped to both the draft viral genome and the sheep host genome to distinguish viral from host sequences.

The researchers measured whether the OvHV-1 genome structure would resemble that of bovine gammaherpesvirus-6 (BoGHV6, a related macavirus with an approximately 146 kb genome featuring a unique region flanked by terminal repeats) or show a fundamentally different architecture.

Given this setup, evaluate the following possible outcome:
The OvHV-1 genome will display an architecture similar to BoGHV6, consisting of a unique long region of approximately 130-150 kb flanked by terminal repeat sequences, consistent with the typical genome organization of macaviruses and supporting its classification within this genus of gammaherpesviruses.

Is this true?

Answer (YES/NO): YES